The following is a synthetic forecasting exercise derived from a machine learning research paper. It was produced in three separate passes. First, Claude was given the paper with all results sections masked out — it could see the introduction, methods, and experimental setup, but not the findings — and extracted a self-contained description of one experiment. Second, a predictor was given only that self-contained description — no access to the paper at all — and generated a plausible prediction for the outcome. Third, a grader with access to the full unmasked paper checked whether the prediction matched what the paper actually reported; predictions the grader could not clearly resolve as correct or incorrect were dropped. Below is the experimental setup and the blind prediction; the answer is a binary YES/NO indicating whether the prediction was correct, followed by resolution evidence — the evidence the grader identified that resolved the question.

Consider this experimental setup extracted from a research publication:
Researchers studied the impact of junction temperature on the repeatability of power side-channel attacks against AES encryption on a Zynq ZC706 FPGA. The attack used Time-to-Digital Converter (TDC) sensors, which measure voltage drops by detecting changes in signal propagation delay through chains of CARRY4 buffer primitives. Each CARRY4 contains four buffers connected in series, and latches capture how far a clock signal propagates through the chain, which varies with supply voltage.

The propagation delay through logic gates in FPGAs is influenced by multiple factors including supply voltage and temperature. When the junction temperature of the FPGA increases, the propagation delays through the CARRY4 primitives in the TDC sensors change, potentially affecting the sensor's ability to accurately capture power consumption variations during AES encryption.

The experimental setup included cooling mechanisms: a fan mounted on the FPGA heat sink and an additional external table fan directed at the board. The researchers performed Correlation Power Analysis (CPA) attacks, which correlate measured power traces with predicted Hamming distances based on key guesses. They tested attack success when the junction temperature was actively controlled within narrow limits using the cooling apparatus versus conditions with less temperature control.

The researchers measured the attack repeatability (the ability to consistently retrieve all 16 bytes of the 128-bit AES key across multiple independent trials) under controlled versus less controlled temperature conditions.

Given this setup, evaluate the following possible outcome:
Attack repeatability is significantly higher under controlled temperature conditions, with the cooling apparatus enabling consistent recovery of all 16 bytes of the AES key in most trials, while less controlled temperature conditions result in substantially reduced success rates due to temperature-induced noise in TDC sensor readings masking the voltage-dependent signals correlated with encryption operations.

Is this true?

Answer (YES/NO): YES